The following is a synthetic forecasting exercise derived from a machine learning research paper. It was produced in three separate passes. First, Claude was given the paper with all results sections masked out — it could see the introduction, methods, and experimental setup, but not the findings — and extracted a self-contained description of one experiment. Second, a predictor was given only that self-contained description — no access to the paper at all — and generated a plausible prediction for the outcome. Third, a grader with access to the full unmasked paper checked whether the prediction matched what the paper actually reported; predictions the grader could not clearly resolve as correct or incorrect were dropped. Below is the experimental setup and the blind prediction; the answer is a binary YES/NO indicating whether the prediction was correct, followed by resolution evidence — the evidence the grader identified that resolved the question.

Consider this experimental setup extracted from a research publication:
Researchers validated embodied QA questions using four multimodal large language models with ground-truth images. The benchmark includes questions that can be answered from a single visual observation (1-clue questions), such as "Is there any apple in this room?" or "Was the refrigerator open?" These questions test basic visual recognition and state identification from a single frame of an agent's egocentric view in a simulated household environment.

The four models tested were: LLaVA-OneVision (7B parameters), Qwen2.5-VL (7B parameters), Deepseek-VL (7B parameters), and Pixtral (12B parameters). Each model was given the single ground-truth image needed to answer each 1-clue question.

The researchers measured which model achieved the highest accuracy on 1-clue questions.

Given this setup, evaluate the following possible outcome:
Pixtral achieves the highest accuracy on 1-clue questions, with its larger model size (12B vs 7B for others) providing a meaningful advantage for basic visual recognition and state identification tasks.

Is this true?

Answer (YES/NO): YES